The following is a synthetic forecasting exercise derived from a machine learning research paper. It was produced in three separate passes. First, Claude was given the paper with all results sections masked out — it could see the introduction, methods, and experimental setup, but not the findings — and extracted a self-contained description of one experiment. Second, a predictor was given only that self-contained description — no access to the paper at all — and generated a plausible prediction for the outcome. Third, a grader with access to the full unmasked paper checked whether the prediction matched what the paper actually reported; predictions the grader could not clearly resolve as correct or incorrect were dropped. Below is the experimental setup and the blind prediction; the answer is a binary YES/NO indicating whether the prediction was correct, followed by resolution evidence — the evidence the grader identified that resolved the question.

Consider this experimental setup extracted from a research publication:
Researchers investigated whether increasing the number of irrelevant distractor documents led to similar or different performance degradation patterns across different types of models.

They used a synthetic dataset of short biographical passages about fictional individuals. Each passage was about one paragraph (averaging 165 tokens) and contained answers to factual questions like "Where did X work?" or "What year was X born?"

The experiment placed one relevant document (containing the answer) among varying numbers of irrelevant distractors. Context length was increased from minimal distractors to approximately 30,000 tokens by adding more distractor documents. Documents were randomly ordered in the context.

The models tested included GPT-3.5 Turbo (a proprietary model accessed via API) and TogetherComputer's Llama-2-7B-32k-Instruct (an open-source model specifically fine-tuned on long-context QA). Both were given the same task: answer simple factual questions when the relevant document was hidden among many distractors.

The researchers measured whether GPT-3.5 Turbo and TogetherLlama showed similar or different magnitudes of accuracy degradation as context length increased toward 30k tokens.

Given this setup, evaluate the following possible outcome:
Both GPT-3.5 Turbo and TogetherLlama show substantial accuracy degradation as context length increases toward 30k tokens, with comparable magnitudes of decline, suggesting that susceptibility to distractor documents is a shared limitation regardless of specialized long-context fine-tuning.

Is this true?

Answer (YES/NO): YES